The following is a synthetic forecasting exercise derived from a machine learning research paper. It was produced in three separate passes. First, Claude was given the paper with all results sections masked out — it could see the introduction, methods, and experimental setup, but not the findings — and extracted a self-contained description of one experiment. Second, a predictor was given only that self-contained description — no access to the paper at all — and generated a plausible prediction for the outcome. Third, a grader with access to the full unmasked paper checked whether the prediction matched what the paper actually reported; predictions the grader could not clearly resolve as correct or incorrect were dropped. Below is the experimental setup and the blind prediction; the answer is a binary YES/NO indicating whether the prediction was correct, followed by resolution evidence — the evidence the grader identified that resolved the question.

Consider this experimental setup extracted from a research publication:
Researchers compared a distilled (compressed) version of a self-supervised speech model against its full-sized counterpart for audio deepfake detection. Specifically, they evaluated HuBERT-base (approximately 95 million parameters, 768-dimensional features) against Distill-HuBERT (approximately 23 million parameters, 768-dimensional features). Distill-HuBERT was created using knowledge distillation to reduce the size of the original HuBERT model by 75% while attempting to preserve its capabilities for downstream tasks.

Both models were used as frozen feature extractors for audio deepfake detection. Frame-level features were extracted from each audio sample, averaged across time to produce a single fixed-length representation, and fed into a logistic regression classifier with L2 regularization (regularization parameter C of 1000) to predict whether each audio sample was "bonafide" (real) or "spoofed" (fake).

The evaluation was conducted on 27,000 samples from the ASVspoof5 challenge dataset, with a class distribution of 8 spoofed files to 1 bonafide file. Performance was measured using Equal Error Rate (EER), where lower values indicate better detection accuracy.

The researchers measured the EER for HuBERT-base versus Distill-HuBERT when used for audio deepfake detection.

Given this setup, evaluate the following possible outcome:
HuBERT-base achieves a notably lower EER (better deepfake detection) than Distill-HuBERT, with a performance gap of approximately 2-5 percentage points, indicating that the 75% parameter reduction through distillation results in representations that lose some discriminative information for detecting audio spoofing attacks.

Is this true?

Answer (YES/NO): NO